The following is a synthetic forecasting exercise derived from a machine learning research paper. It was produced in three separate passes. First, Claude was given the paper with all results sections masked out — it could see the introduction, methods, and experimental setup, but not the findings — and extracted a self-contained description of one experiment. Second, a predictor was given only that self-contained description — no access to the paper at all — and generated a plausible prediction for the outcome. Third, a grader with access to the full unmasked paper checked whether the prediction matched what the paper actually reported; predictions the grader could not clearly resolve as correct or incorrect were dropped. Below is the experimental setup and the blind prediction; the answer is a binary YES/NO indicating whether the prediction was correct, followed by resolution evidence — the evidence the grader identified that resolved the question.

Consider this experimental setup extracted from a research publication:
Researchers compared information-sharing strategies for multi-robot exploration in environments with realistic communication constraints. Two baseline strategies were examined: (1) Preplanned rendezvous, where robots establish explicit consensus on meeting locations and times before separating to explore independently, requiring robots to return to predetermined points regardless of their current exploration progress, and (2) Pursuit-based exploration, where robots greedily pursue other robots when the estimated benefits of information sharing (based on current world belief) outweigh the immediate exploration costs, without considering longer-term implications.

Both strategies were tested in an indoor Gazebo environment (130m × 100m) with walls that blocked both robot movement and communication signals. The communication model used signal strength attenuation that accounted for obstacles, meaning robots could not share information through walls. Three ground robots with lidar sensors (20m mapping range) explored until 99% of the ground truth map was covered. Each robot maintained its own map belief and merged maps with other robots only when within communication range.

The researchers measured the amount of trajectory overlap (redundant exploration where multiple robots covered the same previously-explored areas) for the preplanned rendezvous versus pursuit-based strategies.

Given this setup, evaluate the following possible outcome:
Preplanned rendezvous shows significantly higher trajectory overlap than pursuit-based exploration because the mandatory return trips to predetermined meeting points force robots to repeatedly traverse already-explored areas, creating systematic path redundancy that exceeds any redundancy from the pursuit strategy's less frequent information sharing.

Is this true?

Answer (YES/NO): YES